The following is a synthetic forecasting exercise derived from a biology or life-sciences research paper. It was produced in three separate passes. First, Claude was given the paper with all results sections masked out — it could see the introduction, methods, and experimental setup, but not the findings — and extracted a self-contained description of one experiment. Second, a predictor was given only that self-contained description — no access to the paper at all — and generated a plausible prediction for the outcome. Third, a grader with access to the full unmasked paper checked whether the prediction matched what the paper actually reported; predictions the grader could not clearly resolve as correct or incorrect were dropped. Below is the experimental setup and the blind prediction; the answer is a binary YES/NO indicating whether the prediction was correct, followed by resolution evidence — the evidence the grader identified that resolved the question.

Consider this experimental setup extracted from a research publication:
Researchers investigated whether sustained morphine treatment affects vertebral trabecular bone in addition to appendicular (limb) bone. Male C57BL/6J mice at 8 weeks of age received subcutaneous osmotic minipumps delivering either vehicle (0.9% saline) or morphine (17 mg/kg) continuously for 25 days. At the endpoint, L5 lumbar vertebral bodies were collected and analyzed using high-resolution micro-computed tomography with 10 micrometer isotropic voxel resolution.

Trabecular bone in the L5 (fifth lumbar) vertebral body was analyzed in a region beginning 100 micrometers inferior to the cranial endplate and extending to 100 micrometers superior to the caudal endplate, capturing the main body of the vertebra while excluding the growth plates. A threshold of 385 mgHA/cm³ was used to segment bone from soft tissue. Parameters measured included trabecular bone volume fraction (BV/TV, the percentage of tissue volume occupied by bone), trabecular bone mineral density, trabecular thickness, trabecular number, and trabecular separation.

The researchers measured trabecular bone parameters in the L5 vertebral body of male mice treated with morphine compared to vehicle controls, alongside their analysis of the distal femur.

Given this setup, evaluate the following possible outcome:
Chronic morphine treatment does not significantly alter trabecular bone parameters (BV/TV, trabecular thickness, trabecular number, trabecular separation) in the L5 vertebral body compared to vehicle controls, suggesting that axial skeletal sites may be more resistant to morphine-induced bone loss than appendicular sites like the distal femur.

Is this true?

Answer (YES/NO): YES